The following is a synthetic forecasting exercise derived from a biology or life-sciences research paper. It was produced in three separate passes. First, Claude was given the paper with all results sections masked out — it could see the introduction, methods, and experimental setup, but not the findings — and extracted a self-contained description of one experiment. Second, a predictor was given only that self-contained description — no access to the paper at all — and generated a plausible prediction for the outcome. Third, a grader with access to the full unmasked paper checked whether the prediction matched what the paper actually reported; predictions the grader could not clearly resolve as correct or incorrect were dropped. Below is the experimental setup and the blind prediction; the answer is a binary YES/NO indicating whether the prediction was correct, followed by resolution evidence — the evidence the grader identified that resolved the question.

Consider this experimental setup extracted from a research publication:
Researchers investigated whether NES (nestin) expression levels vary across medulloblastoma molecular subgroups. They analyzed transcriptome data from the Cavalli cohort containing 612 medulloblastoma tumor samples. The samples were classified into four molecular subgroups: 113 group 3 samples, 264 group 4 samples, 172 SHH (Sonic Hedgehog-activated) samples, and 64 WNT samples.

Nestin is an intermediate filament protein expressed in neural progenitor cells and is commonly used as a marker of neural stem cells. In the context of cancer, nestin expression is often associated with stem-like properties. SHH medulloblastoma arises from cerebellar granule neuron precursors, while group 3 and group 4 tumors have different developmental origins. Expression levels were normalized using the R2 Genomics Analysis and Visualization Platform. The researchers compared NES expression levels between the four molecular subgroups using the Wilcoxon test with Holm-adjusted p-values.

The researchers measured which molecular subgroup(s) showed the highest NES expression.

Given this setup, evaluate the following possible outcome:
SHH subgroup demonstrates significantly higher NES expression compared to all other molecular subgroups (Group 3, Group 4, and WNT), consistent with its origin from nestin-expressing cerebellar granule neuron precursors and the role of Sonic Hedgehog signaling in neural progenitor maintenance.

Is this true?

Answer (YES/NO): NO